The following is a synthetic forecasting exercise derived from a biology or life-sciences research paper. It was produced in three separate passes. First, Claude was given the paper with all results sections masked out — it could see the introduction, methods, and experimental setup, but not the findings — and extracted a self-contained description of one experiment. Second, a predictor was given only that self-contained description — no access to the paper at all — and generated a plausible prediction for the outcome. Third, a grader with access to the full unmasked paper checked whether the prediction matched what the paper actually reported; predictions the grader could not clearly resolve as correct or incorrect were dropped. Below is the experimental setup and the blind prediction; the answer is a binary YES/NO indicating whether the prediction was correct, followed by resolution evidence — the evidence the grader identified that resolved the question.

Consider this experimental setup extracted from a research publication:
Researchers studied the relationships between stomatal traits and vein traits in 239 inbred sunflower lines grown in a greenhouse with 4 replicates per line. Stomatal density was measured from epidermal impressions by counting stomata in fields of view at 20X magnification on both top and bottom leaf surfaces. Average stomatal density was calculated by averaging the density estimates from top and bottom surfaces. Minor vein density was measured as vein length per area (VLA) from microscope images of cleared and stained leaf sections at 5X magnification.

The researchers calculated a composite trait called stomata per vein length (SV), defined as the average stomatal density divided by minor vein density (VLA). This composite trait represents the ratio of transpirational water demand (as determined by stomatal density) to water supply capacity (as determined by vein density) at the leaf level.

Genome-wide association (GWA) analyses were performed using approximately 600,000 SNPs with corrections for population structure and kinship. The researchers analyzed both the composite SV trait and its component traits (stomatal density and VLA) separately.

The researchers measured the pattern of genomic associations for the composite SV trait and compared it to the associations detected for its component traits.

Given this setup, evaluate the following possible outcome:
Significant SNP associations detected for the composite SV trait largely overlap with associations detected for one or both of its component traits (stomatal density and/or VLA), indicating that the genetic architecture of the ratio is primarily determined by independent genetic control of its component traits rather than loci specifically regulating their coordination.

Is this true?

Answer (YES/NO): NO